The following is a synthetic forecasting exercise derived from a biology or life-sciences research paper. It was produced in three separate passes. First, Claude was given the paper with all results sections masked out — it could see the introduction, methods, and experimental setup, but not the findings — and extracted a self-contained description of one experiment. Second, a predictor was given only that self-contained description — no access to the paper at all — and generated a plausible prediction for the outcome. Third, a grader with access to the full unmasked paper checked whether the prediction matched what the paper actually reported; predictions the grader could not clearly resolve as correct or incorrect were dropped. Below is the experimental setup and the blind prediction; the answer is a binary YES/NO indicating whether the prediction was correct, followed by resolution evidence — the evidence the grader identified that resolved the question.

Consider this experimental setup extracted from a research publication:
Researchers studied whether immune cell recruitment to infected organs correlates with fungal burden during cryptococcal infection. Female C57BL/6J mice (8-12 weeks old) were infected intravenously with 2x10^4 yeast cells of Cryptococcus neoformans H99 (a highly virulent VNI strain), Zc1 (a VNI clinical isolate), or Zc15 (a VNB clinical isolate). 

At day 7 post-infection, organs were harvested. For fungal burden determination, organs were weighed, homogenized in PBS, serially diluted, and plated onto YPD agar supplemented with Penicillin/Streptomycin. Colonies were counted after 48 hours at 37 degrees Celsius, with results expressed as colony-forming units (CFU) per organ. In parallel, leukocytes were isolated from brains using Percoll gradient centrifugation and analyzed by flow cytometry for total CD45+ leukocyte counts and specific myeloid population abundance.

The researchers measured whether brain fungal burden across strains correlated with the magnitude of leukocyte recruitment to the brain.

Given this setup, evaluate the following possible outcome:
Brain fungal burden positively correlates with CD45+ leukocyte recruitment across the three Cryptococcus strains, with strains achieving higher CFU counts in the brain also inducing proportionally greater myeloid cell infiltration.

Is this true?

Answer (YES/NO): NO